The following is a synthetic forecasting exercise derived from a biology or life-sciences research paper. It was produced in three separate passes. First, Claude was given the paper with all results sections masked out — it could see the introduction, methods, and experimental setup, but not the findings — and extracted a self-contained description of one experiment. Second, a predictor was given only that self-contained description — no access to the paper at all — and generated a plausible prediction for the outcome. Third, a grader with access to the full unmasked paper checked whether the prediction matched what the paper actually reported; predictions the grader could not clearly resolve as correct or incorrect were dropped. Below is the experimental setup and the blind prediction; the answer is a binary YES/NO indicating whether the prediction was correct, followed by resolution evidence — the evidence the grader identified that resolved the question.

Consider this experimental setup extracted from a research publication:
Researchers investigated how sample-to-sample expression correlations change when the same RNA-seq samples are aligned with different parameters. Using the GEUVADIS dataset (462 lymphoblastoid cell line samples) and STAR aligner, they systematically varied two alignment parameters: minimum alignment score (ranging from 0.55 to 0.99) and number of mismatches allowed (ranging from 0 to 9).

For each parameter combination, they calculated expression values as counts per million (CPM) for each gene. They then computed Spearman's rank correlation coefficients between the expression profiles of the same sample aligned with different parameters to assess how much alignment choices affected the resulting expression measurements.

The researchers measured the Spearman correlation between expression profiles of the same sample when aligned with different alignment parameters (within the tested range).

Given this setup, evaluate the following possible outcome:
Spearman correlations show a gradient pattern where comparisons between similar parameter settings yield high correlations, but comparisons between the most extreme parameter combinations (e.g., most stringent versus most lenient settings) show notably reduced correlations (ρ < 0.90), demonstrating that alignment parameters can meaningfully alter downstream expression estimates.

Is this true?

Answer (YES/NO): YES